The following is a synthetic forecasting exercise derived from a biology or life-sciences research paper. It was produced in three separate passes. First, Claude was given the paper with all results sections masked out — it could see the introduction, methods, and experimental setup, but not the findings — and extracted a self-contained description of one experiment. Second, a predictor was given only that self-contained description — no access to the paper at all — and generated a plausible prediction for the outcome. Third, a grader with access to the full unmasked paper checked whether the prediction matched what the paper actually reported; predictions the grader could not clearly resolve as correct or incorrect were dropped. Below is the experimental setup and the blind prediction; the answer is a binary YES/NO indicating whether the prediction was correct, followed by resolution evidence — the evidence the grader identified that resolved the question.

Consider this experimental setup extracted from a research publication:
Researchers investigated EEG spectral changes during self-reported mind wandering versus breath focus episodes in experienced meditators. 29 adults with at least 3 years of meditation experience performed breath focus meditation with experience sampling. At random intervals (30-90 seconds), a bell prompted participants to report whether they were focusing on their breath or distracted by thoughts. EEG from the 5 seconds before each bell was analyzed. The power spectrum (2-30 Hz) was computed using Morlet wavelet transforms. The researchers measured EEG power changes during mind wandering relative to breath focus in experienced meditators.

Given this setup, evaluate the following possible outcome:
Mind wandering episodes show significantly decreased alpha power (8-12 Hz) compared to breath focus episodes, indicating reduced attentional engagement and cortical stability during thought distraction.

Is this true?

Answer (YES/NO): NO